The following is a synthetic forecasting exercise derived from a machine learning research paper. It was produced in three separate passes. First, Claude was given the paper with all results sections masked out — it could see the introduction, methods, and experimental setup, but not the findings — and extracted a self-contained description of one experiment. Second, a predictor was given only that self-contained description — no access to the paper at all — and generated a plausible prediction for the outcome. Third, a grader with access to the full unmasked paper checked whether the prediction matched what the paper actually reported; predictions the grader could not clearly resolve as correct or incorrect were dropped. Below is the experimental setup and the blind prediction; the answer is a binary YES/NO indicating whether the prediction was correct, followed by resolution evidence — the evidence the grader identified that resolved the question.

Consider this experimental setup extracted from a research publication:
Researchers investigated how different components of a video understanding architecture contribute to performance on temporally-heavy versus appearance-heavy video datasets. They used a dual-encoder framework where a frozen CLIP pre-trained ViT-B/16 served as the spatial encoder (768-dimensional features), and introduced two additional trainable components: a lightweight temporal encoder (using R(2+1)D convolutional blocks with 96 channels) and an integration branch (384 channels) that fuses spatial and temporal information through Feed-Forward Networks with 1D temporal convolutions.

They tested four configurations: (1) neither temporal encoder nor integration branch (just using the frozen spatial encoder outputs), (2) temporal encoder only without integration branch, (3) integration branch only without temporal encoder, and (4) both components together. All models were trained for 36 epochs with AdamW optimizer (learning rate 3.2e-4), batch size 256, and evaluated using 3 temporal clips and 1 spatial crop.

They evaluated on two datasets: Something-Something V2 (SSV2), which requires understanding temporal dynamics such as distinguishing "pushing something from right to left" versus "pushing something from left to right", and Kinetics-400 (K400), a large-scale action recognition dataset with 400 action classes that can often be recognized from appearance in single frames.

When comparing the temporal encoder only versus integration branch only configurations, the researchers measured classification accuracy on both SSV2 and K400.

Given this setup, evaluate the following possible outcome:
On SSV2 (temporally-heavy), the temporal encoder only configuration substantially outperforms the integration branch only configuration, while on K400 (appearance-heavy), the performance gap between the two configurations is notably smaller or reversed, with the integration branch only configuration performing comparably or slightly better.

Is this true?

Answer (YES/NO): NO